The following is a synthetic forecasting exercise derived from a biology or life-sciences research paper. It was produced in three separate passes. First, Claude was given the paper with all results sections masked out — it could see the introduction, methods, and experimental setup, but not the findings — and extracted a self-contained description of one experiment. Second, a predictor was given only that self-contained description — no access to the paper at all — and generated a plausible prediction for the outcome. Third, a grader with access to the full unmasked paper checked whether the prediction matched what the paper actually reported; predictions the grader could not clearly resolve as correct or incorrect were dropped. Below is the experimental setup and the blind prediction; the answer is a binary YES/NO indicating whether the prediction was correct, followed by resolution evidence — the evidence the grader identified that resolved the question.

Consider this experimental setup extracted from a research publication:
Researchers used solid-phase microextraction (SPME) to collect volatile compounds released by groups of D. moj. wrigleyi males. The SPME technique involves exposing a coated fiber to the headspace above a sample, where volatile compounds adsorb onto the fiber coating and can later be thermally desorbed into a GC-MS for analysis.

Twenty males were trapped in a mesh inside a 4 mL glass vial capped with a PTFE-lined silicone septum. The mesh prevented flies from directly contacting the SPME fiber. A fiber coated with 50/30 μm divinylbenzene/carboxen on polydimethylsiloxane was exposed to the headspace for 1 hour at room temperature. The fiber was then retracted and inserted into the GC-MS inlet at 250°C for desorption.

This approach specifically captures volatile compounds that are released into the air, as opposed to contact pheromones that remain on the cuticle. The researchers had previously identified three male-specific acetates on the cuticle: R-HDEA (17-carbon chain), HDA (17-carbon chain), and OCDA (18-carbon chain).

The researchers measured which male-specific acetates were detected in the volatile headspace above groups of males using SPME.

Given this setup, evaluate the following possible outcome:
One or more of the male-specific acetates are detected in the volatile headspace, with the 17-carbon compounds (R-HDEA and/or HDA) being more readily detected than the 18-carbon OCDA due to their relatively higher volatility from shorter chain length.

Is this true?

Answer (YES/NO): YES